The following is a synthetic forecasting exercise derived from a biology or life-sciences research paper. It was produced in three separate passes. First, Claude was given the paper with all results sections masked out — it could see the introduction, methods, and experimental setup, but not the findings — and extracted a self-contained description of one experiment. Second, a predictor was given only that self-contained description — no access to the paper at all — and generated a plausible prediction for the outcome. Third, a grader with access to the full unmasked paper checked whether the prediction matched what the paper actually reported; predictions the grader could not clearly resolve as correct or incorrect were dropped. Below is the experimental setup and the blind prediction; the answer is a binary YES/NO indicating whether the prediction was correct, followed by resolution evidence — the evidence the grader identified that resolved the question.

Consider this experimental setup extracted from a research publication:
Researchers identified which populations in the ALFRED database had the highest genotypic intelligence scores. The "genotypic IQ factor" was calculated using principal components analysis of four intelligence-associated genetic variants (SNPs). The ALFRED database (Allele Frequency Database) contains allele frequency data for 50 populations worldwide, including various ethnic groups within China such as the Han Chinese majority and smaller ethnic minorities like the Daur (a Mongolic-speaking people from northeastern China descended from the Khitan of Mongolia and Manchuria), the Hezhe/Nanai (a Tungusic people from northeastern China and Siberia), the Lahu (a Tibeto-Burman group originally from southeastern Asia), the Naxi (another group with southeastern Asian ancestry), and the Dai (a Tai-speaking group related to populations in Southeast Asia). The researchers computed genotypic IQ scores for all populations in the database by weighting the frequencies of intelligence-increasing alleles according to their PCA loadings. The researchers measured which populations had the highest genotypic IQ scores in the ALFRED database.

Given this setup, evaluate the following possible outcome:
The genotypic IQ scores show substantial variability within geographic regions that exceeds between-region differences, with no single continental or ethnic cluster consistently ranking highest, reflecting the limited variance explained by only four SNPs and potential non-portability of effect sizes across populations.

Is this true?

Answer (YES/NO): NO